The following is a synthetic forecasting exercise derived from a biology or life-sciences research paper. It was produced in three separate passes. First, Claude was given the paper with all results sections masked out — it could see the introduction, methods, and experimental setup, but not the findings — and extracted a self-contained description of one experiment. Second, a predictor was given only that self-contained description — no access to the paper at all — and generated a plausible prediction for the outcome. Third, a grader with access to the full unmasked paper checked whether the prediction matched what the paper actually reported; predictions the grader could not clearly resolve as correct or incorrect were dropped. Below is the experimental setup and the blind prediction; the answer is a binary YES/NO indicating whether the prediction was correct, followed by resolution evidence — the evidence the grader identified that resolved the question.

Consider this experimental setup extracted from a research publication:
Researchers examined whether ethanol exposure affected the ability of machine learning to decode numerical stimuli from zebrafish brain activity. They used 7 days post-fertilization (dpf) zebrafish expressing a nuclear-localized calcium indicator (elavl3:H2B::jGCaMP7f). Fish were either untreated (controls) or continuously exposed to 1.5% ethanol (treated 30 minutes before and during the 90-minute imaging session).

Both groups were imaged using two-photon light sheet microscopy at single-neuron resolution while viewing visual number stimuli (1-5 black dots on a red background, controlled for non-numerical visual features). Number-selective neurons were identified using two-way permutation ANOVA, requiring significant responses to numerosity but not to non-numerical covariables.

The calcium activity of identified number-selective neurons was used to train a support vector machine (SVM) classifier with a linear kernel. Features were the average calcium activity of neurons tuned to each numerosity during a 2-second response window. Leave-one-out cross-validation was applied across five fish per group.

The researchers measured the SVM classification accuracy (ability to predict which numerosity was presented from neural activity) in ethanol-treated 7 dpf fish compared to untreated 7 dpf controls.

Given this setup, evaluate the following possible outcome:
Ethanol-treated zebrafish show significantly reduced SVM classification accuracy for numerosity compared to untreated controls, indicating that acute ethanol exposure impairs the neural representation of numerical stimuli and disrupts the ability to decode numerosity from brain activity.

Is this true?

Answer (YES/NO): NO